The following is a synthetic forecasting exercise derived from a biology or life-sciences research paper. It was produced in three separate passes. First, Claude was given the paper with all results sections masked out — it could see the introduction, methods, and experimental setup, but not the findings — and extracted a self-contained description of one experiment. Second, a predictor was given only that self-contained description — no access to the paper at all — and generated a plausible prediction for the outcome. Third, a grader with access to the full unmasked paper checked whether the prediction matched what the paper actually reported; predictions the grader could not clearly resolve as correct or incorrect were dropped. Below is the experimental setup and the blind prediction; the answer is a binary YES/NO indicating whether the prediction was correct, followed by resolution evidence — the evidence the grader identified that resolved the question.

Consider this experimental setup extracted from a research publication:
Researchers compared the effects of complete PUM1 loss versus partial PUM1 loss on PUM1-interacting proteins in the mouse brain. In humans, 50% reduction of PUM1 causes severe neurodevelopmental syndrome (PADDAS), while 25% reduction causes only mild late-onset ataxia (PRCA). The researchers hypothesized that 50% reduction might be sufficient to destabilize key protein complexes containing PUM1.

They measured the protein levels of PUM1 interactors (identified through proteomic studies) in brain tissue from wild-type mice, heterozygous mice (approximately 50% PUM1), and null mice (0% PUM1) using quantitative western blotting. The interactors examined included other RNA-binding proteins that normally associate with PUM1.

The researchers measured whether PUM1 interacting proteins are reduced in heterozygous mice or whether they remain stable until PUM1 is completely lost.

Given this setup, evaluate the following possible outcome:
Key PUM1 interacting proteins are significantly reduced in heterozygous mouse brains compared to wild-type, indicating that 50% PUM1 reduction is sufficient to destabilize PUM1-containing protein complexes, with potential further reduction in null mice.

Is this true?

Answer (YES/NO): NO